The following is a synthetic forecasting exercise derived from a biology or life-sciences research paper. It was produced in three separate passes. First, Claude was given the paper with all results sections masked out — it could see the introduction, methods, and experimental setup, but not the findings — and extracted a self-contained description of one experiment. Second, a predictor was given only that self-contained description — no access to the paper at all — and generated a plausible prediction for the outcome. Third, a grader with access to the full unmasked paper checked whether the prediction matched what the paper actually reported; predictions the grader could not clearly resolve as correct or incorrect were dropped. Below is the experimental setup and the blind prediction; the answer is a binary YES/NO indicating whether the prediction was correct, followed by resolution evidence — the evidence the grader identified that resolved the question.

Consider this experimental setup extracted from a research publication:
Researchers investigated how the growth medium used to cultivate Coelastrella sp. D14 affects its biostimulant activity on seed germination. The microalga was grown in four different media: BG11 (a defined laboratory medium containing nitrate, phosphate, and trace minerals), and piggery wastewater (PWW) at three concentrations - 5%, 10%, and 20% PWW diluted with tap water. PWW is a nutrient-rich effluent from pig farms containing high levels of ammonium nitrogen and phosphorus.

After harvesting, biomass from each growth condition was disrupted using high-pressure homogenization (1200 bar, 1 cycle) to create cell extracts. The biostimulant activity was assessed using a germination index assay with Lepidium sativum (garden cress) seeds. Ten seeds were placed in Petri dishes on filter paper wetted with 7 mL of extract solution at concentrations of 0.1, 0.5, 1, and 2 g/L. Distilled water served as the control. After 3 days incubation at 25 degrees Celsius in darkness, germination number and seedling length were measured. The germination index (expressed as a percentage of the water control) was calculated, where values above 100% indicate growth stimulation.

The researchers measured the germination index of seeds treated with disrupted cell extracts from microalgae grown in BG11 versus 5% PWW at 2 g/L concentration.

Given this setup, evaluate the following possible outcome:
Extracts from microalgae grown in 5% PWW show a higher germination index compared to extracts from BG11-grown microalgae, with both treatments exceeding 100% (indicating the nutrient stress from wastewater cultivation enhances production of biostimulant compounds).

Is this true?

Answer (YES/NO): NO